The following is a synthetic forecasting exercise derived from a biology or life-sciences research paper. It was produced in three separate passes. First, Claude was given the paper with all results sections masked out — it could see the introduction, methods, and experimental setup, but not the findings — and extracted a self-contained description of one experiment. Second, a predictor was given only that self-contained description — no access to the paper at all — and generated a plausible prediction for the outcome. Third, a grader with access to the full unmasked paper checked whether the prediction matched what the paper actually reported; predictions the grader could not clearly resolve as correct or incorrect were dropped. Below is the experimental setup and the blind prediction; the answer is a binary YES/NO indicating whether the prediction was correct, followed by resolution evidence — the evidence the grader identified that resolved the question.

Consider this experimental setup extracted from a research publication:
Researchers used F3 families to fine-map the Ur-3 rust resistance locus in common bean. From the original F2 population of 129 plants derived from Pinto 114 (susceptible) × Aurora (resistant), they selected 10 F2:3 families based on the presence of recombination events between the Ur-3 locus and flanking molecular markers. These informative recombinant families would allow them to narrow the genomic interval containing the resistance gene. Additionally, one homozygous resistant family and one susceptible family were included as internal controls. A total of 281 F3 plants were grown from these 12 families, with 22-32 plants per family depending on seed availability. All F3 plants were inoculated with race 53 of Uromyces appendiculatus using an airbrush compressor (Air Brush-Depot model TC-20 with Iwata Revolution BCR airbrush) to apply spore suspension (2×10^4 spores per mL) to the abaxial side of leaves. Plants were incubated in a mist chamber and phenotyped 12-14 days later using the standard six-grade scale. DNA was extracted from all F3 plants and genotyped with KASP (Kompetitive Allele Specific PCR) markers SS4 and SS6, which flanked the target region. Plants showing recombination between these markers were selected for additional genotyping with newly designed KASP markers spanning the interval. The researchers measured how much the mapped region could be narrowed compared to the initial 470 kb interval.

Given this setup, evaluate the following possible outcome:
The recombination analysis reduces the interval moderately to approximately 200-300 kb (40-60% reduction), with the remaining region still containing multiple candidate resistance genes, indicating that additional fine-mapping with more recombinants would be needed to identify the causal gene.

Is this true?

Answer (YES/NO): NO